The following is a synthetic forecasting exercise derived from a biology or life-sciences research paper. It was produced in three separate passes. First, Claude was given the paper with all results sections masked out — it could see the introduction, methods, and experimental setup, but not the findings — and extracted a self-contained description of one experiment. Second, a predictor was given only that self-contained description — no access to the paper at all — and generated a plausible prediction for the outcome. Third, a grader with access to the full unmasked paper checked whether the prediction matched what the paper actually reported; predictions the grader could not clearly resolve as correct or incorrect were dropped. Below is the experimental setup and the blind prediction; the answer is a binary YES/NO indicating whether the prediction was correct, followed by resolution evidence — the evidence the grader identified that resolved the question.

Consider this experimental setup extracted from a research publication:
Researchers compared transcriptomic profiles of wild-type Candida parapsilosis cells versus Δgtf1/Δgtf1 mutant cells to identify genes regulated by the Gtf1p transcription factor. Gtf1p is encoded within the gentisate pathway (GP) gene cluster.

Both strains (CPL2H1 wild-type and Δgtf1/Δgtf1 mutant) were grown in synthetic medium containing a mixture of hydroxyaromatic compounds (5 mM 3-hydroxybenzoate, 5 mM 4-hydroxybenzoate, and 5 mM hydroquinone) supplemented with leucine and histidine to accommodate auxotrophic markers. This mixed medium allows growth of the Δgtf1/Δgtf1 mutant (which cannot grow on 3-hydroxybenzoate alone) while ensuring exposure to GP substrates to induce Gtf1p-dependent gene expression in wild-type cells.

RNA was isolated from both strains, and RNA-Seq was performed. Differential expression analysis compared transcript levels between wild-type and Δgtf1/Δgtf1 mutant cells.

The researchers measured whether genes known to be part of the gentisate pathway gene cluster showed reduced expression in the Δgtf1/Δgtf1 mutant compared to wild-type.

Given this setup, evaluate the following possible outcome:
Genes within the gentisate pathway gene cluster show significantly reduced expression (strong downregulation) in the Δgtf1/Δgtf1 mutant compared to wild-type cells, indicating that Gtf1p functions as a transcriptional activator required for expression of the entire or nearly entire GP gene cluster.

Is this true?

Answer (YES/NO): YES